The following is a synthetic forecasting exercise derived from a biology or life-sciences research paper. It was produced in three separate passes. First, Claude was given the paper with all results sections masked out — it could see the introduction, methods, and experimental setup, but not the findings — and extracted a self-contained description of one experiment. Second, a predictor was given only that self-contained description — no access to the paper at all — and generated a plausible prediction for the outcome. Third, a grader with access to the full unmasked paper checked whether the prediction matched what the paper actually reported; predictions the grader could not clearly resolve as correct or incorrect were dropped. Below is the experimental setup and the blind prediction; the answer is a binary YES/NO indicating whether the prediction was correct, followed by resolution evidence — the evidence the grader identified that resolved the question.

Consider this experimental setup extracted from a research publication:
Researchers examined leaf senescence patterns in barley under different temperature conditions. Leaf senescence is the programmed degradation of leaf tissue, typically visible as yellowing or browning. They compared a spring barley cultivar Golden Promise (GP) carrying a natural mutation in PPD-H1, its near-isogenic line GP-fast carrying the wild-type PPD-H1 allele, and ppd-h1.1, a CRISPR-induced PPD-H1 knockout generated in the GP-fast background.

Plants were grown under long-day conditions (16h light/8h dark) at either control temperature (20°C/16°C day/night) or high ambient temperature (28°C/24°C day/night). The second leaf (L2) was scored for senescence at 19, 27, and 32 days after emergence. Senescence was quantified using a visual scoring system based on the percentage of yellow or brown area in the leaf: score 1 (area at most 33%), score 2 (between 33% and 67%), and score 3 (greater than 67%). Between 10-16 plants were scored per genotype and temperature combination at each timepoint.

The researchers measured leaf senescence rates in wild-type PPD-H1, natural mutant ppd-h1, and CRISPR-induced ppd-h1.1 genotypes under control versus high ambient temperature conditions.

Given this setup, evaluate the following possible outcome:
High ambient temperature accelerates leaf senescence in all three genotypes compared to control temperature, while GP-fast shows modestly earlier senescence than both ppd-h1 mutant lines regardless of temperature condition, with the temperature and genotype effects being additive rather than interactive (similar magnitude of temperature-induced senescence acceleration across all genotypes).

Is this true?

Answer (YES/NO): NO